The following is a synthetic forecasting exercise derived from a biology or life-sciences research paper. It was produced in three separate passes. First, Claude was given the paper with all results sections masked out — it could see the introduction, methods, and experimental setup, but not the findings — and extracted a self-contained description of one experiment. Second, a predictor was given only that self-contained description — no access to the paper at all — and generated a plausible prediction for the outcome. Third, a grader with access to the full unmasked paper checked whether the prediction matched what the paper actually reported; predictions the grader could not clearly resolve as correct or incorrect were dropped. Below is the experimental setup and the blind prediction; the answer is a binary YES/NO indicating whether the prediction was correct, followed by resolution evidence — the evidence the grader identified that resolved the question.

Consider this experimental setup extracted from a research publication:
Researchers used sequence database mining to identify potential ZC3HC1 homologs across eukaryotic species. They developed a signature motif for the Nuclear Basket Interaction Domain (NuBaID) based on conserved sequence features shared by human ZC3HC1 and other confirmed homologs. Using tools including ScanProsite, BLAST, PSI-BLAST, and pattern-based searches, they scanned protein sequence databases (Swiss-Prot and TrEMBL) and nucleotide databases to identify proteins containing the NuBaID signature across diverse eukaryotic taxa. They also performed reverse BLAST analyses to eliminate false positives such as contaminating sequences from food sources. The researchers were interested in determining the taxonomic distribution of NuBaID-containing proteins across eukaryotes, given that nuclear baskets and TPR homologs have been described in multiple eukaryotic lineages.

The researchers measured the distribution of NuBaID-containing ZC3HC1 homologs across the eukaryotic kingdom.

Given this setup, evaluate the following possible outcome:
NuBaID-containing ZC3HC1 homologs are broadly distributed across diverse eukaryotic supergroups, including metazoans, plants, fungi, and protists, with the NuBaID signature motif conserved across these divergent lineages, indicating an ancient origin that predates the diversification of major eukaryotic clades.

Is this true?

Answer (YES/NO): YES